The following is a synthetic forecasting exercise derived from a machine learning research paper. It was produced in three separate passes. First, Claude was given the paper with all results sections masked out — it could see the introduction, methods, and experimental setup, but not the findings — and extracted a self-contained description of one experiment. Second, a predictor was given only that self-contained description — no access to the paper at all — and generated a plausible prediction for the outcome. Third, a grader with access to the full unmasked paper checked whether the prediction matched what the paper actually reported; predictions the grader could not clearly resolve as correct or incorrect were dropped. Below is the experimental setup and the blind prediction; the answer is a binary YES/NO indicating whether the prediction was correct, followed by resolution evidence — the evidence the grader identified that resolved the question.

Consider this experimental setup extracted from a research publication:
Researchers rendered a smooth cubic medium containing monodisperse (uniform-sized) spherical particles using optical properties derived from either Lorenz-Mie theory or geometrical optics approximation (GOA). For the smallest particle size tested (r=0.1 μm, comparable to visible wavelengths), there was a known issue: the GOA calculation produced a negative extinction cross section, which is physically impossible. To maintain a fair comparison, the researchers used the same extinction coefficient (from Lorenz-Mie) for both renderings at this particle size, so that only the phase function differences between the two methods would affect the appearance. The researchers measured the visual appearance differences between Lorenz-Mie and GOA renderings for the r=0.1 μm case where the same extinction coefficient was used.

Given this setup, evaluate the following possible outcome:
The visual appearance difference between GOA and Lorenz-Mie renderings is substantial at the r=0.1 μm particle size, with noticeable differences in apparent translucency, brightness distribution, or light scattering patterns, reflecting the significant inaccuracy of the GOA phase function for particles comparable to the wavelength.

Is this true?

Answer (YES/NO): YES